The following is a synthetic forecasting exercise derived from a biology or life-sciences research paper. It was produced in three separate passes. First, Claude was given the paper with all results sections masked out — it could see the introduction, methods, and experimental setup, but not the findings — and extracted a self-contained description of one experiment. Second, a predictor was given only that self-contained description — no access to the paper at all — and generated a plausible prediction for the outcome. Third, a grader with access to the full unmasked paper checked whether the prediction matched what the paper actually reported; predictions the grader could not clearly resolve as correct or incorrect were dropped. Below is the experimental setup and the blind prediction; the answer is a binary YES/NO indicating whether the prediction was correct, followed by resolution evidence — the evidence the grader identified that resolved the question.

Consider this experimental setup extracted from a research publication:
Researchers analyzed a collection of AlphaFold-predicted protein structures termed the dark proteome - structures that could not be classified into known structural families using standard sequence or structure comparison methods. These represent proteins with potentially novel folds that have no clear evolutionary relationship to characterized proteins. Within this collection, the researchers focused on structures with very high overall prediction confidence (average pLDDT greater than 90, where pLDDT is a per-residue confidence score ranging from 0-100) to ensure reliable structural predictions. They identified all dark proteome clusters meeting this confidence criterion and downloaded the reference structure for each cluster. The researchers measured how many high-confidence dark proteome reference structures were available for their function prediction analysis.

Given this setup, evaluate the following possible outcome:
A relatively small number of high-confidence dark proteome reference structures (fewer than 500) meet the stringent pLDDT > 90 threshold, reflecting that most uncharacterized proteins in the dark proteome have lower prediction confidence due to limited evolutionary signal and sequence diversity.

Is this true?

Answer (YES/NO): NO